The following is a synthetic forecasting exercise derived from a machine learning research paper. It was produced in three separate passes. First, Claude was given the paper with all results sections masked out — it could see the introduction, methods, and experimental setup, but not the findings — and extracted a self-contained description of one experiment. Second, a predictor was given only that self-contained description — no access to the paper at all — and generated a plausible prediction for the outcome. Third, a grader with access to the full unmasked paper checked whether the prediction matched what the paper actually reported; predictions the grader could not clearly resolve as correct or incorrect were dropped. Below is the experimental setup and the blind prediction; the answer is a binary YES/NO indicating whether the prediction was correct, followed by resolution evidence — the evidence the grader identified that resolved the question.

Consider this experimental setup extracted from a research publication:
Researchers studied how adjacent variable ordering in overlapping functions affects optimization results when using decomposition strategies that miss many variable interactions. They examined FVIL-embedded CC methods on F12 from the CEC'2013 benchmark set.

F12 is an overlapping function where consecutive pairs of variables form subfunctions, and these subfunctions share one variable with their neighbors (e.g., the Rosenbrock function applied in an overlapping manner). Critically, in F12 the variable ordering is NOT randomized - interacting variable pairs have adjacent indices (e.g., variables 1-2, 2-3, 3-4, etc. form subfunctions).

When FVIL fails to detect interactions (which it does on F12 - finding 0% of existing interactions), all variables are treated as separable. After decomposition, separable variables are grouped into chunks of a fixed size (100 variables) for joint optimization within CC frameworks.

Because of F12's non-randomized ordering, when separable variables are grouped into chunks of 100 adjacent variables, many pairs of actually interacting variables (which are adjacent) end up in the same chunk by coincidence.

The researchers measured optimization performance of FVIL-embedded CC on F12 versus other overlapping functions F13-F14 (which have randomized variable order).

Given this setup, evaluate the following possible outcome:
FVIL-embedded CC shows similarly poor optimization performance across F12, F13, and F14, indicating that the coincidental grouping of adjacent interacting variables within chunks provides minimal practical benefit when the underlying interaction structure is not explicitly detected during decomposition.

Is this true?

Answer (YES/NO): NO